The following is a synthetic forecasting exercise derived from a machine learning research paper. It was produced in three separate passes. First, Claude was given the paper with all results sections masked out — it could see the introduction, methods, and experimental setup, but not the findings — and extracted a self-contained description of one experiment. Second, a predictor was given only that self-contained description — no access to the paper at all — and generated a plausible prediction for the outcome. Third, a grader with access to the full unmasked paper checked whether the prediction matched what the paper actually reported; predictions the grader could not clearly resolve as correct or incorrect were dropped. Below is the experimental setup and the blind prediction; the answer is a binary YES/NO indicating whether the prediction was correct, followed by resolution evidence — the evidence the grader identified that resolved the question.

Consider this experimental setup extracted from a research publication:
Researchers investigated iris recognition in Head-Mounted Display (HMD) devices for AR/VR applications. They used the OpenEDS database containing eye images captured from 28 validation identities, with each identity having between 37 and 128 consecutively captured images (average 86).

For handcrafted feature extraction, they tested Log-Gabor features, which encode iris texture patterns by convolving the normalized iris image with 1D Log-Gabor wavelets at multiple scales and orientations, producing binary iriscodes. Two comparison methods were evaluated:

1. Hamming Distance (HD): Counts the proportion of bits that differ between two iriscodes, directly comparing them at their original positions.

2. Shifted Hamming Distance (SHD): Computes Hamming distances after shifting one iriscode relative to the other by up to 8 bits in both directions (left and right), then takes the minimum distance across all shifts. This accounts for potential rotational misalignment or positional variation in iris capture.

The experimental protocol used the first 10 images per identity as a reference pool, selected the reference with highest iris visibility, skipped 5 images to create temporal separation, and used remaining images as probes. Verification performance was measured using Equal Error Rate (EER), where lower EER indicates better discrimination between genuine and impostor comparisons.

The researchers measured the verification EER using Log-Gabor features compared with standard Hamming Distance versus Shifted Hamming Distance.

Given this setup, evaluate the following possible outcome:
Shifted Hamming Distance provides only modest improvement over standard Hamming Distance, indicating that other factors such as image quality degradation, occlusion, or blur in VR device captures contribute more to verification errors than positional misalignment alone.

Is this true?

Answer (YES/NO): YES